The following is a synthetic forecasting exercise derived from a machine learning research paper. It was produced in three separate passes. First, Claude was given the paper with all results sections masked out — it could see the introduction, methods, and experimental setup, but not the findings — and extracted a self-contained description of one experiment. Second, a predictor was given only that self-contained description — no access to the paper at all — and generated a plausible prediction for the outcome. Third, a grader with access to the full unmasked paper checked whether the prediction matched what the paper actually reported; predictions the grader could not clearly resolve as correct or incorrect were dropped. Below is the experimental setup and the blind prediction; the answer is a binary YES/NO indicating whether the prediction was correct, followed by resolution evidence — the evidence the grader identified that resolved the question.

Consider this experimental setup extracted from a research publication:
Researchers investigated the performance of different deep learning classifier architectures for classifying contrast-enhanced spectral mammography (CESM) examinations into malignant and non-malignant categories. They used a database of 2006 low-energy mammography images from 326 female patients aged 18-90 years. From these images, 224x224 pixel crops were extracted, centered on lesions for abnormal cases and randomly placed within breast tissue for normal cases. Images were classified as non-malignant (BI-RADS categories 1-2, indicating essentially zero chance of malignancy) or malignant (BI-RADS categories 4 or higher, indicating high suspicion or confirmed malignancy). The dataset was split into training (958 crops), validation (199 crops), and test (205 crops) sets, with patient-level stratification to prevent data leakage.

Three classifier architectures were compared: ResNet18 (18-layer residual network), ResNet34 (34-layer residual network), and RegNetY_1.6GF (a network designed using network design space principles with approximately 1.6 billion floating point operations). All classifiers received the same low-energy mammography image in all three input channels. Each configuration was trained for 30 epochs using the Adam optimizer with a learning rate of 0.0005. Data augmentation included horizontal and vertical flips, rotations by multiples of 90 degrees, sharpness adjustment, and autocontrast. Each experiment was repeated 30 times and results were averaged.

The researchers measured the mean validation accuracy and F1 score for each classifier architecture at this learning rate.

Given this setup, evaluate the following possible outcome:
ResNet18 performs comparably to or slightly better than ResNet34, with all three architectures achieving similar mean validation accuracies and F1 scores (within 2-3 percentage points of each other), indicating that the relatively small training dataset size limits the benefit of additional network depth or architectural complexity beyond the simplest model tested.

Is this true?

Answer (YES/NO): NO